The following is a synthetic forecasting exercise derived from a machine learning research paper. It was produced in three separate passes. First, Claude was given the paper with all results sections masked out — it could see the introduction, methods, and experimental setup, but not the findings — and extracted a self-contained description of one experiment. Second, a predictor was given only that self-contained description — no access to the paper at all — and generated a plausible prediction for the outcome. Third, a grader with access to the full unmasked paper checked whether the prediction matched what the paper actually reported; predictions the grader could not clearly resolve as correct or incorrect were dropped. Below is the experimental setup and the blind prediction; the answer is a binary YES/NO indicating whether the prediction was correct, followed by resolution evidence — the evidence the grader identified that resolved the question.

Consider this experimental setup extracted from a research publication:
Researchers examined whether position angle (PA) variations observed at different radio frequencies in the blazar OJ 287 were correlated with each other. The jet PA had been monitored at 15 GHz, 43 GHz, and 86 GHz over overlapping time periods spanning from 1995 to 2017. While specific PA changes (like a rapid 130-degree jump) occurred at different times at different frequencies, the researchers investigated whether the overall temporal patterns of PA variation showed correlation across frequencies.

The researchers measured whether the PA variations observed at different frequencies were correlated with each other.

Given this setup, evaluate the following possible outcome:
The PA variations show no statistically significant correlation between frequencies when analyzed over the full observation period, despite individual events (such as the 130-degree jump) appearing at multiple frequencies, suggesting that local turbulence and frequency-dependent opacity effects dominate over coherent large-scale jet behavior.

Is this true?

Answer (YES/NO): NO